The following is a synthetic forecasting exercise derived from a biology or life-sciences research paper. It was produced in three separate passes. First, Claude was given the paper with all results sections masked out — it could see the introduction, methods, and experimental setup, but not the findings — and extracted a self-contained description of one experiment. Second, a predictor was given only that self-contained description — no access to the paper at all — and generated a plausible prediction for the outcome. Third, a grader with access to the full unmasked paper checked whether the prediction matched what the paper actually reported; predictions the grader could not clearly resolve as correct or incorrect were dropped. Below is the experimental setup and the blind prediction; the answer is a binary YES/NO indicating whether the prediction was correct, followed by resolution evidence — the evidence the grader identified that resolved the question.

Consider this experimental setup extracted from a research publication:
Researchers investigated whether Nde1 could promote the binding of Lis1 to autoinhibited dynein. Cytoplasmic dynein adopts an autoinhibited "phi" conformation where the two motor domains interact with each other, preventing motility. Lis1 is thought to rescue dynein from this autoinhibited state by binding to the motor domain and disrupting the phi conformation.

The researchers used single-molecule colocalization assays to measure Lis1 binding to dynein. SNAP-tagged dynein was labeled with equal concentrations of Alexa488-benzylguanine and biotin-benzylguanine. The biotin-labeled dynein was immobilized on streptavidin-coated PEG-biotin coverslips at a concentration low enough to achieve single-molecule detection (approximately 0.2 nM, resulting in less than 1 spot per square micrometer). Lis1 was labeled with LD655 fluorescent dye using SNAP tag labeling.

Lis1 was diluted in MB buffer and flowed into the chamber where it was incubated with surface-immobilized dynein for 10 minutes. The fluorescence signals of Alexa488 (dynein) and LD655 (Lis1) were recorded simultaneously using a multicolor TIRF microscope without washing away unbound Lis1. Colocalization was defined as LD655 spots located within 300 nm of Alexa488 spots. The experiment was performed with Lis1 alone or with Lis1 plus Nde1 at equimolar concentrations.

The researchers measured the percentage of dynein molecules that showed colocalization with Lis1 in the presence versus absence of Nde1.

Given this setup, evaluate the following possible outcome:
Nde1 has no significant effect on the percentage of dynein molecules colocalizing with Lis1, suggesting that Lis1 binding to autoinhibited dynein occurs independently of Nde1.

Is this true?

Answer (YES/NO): NO